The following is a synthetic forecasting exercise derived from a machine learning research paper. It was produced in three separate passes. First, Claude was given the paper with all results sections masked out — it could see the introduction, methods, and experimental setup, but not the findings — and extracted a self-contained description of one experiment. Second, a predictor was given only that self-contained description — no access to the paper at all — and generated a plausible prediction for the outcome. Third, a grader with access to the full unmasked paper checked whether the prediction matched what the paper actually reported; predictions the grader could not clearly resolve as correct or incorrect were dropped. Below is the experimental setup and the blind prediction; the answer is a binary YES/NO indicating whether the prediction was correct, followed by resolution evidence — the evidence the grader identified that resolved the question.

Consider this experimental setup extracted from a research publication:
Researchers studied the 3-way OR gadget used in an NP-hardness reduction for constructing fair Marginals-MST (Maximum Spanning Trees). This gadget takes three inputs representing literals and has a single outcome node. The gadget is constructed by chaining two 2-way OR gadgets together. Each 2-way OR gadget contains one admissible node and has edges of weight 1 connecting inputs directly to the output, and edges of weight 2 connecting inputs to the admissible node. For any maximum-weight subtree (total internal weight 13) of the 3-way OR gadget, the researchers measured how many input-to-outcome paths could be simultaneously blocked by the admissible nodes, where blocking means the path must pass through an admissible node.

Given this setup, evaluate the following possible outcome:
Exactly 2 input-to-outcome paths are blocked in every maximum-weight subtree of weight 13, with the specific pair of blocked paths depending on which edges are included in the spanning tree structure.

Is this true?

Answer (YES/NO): YES